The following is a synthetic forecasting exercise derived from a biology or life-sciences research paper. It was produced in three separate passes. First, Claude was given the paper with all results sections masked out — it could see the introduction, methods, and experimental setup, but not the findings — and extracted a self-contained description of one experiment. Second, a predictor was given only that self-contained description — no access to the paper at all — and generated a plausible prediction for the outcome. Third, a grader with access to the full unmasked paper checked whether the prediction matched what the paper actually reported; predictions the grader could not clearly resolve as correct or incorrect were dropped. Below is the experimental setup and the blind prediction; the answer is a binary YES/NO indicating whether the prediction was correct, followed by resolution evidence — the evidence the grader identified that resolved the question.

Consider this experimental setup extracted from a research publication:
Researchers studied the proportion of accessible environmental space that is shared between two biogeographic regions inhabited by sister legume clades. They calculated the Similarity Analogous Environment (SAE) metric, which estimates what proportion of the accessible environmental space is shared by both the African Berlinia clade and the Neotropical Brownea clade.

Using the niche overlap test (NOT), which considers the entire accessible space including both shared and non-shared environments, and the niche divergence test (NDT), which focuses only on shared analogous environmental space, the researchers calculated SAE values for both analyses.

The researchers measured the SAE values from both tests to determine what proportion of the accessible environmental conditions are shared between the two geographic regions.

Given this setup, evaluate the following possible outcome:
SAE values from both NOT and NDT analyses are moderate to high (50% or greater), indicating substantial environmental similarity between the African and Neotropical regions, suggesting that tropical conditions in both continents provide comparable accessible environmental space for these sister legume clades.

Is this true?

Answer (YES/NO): YES